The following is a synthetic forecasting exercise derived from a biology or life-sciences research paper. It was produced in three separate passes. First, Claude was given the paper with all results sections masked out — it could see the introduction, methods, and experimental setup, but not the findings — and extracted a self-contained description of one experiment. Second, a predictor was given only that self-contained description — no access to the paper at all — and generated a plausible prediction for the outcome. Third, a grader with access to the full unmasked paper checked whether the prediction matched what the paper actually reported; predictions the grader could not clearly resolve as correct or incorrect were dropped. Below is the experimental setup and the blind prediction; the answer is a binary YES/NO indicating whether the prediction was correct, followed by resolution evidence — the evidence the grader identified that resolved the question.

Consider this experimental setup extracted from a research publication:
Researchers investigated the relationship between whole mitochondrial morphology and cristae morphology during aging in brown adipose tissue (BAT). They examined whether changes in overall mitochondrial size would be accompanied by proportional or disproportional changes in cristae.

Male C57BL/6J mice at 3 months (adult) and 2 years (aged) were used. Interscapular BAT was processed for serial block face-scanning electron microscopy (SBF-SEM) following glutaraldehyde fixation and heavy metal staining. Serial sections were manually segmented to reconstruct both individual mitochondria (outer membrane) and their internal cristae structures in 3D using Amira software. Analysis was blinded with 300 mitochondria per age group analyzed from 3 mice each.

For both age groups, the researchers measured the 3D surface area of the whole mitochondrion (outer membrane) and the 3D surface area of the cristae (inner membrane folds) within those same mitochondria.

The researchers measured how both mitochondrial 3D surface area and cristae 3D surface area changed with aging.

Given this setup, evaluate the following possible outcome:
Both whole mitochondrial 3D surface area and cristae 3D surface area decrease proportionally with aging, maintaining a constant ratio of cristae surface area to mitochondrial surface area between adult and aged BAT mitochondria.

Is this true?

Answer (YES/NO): NO